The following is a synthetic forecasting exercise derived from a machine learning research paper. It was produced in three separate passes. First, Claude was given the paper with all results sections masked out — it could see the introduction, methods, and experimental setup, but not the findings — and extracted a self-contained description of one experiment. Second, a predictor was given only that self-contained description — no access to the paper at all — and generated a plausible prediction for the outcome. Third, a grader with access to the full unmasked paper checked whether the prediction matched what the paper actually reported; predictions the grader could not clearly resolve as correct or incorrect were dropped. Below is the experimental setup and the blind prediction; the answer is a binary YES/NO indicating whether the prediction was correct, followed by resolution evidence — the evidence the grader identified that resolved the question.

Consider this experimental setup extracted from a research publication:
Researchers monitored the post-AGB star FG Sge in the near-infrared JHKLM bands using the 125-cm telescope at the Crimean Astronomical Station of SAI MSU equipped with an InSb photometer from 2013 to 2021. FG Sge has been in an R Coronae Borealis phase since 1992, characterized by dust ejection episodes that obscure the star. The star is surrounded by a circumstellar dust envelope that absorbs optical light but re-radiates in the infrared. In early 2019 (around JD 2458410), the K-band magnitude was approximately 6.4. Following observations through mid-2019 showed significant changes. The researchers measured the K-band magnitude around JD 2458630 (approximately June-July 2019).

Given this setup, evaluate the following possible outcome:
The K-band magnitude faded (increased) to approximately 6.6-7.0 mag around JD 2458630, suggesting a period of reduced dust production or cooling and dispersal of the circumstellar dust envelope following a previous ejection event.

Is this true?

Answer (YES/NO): NO